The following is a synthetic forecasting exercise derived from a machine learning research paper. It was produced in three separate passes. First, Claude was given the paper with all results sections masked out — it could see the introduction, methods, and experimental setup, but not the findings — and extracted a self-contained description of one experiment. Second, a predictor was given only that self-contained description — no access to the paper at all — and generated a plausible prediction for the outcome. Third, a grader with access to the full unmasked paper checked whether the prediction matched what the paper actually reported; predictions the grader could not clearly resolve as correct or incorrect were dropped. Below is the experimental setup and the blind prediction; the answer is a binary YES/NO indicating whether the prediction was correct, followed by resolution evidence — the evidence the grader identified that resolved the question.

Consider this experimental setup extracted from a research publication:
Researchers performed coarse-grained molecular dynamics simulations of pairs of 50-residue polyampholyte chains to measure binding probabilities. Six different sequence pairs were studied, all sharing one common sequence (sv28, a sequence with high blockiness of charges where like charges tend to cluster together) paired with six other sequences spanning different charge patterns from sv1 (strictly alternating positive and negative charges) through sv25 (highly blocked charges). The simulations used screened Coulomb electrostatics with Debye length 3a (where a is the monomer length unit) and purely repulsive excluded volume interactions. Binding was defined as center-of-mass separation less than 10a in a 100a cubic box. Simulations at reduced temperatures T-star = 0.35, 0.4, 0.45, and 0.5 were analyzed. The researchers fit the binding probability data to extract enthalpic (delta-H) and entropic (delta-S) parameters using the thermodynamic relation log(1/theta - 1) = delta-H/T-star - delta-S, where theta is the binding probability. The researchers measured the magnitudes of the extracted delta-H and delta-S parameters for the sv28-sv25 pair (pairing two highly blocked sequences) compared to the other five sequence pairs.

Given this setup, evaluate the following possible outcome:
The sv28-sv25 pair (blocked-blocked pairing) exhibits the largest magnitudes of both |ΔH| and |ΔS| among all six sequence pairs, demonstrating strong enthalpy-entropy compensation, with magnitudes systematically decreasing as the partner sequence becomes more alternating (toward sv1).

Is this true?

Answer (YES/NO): NO